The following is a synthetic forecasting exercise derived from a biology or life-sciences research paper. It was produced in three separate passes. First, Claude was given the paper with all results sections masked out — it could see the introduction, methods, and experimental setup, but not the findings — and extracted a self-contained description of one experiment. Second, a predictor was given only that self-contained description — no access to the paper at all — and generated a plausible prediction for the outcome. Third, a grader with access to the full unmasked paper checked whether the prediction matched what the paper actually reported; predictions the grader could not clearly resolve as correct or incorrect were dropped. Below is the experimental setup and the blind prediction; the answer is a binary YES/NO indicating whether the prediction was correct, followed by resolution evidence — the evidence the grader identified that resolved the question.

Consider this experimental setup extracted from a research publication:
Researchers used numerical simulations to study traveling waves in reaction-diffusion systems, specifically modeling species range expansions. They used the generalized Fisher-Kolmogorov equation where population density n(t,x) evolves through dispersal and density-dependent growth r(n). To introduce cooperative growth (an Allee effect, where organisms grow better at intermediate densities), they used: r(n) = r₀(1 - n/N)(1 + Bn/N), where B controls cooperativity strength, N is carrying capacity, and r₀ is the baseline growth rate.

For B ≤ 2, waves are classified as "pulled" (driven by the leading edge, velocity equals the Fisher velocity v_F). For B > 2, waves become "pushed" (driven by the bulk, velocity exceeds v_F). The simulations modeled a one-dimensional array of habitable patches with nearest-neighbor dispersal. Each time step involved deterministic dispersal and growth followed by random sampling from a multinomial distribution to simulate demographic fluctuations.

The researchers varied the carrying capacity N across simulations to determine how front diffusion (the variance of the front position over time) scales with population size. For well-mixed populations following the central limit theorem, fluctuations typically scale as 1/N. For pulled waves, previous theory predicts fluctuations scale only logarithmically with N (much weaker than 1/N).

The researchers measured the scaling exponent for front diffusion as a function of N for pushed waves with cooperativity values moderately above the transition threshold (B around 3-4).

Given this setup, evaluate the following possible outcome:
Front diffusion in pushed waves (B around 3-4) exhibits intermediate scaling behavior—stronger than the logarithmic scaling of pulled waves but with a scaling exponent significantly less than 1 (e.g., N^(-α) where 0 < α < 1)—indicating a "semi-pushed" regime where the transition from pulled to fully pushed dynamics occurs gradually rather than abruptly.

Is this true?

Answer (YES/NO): YES